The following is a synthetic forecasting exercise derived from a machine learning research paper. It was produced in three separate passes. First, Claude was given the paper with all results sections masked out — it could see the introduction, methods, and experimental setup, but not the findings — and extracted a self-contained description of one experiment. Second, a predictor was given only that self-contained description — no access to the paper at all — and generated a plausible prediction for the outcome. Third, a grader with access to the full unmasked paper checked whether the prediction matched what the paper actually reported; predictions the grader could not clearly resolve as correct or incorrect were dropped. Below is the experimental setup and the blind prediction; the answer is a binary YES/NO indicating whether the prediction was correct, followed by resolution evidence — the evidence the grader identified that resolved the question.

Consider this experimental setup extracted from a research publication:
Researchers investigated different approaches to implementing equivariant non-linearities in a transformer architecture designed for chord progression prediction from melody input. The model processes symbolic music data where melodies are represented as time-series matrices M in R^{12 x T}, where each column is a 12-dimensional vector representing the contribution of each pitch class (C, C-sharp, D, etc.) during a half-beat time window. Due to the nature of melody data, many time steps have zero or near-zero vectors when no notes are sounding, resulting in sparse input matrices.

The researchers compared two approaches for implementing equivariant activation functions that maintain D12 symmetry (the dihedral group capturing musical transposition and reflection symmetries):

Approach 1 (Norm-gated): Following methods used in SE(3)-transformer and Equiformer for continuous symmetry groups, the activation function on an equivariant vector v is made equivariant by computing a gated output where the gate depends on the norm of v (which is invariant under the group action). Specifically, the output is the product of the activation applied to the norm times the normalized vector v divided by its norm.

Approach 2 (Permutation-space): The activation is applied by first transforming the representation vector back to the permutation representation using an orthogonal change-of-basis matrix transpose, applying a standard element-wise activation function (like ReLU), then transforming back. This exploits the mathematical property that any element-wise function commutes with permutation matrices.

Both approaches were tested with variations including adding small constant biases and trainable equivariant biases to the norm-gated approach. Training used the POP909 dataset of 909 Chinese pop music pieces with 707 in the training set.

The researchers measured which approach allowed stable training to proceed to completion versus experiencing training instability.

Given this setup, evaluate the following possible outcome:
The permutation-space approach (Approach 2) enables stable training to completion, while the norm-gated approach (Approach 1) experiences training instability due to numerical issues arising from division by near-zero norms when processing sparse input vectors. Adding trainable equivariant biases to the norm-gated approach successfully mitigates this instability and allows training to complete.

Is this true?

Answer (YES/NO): NO